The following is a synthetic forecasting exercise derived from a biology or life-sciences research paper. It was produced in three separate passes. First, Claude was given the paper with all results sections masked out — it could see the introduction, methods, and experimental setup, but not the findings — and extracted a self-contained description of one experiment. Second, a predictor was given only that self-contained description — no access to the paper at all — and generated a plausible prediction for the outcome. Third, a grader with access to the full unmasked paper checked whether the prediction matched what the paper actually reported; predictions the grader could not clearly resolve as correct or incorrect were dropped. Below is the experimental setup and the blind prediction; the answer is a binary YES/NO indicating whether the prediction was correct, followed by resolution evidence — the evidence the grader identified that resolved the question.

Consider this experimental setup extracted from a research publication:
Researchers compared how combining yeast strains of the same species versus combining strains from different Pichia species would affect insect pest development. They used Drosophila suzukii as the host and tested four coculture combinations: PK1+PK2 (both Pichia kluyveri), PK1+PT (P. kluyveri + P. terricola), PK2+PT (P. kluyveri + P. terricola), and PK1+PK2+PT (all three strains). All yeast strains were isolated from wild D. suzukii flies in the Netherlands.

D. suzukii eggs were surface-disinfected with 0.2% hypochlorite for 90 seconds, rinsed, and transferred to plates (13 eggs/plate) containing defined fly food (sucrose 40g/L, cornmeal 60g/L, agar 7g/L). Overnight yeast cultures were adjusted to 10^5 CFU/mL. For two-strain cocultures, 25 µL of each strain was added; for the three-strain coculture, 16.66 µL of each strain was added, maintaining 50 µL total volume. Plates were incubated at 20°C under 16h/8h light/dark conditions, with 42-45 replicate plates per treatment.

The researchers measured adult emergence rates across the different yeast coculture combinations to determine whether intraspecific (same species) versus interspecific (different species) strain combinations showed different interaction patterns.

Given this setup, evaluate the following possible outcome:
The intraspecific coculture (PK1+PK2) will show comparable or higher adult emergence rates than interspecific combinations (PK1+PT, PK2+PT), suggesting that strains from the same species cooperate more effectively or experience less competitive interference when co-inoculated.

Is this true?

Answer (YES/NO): NO